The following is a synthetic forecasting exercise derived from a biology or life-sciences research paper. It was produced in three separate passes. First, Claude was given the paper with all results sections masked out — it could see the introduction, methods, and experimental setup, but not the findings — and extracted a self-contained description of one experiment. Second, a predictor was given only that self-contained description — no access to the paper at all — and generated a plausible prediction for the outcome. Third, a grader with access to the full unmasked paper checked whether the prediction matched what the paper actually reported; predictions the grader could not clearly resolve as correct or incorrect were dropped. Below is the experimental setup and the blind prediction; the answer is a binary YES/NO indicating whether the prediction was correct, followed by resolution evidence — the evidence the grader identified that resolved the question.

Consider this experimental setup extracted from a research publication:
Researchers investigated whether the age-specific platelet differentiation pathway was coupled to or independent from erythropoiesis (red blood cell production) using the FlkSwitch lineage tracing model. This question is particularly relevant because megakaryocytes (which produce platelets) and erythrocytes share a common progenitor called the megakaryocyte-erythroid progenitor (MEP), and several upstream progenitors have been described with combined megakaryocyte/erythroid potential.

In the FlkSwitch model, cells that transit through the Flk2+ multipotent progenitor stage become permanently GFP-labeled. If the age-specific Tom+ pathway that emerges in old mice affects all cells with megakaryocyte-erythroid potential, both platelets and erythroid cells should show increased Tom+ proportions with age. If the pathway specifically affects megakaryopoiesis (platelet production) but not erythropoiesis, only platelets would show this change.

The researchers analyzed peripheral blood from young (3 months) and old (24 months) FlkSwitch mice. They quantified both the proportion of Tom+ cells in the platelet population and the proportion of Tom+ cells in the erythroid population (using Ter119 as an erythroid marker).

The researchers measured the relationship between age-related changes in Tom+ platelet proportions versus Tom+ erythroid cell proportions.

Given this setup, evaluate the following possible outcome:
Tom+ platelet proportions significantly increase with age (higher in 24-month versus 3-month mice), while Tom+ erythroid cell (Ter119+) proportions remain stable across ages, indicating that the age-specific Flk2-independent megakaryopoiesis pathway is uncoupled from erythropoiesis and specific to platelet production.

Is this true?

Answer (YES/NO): YES